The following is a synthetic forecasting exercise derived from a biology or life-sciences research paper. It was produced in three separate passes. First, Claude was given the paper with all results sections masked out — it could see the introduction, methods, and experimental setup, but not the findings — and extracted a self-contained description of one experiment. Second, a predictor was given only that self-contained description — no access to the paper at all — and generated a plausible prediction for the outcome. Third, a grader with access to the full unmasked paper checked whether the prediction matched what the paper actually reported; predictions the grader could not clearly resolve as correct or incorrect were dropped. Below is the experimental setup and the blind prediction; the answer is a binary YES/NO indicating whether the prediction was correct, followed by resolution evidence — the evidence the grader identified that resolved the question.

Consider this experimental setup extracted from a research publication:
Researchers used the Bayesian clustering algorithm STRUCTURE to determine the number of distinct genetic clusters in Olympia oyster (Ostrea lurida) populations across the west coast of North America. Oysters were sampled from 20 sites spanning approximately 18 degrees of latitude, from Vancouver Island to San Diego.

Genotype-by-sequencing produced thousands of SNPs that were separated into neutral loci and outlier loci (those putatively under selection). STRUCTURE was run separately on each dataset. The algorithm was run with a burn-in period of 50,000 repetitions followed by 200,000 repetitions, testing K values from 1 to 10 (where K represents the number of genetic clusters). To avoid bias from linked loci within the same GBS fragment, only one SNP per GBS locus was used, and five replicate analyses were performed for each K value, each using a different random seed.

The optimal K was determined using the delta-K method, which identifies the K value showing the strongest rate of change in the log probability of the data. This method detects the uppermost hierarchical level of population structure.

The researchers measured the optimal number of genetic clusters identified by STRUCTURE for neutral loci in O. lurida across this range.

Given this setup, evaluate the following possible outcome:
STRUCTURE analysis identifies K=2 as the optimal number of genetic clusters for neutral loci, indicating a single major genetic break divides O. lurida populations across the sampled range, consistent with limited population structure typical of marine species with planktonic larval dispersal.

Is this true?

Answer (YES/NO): NO